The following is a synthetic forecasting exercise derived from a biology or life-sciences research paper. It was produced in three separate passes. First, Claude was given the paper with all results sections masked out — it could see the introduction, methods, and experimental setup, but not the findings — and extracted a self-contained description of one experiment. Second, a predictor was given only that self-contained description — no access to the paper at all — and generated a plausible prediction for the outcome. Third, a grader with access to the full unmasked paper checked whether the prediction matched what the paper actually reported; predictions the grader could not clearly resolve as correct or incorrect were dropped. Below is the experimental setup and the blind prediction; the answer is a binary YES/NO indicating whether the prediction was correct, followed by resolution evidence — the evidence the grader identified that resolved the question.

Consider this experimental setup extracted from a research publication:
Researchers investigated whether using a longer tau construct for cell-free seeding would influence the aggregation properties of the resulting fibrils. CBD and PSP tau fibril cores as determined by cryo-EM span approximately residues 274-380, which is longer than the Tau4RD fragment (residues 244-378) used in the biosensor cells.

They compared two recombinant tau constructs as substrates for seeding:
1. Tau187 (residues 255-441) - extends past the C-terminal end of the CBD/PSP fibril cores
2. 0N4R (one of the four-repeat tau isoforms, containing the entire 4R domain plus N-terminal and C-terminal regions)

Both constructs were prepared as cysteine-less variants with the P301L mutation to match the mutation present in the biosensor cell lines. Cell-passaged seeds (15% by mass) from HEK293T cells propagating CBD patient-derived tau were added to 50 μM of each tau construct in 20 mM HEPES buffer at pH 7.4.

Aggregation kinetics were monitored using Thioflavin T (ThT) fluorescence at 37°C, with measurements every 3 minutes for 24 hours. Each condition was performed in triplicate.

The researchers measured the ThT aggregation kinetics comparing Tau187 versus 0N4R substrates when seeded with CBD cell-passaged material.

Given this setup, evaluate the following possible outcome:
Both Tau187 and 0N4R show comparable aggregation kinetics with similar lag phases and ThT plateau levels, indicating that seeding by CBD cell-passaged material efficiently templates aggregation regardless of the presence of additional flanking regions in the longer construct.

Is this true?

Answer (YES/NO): NO